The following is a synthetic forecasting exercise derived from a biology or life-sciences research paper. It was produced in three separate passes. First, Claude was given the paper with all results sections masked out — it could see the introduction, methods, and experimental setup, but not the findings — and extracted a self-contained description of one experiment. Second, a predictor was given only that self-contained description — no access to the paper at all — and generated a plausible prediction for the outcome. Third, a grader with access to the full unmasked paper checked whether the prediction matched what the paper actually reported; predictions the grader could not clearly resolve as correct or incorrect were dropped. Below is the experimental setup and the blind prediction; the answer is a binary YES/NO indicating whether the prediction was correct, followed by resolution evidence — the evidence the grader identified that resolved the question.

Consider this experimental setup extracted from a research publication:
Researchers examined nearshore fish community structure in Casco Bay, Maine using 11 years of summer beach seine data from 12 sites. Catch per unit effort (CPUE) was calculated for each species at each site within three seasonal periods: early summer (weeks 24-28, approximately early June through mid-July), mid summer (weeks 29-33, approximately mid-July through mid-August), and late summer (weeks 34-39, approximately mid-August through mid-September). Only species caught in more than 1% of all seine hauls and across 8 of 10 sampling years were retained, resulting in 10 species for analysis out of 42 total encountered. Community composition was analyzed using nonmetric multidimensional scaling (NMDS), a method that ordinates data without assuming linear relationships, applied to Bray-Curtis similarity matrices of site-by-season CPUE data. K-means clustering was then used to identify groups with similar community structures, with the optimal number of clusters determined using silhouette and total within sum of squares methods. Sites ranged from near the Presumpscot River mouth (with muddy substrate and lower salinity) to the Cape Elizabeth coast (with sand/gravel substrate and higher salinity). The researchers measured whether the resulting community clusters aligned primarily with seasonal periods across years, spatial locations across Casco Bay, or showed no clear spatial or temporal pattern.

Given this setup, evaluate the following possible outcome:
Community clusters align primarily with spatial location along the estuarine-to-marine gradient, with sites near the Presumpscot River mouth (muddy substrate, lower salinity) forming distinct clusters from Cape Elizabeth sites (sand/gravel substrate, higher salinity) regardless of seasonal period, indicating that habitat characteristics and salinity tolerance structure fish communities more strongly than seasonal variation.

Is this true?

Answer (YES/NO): NO